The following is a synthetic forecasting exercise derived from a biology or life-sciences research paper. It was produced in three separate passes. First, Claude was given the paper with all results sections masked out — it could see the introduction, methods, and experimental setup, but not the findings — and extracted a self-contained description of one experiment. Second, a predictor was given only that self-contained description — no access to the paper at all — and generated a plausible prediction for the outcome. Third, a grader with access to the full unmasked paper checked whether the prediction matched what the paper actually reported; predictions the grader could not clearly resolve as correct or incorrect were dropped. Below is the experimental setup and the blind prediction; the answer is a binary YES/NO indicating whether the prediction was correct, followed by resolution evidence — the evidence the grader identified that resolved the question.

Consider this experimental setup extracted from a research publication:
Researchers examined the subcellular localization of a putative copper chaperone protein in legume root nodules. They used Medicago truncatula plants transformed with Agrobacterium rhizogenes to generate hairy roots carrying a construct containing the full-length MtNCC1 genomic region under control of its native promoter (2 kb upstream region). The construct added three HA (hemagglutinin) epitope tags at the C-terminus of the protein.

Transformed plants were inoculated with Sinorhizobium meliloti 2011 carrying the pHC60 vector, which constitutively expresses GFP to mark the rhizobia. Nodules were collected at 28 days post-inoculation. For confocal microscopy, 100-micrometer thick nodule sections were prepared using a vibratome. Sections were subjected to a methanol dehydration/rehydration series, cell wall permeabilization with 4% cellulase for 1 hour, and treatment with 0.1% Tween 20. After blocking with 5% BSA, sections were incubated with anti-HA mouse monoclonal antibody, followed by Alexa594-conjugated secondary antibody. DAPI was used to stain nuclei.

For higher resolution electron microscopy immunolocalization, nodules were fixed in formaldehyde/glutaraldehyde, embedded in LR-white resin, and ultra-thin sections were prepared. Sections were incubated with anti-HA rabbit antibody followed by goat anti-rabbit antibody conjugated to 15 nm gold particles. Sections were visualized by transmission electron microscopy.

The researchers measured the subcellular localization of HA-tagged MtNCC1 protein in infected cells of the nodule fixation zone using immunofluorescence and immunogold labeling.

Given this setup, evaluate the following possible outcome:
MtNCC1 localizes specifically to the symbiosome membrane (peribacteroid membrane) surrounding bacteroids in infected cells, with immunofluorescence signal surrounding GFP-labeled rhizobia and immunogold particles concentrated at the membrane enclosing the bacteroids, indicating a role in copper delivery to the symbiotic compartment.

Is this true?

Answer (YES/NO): NO